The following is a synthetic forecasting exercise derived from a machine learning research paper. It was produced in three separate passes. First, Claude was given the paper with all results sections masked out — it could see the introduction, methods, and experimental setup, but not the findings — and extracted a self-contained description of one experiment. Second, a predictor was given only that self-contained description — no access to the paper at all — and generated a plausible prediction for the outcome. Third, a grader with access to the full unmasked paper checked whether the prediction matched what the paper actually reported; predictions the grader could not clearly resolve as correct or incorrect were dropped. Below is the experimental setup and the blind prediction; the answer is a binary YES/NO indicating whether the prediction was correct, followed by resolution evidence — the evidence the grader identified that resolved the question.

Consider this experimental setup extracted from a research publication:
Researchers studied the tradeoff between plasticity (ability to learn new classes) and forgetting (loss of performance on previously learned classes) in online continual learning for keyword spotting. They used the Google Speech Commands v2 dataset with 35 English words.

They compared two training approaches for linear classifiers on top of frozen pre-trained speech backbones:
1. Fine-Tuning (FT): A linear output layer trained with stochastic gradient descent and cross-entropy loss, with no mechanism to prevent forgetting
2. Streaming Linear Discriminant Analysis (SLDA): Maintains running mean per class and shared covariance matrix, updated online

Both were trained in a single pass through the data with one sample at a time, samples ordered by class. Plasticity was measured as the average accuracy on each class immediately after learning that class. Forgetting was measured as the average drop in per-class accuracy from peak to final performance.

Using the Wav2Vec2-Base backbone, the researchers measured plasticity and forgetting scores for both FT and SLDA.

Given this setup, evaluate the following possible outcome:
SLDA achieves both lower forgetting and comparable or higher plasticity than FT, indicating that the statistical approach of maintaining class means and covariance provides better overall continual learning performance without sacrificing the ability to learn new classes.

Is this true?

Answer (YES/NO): NO